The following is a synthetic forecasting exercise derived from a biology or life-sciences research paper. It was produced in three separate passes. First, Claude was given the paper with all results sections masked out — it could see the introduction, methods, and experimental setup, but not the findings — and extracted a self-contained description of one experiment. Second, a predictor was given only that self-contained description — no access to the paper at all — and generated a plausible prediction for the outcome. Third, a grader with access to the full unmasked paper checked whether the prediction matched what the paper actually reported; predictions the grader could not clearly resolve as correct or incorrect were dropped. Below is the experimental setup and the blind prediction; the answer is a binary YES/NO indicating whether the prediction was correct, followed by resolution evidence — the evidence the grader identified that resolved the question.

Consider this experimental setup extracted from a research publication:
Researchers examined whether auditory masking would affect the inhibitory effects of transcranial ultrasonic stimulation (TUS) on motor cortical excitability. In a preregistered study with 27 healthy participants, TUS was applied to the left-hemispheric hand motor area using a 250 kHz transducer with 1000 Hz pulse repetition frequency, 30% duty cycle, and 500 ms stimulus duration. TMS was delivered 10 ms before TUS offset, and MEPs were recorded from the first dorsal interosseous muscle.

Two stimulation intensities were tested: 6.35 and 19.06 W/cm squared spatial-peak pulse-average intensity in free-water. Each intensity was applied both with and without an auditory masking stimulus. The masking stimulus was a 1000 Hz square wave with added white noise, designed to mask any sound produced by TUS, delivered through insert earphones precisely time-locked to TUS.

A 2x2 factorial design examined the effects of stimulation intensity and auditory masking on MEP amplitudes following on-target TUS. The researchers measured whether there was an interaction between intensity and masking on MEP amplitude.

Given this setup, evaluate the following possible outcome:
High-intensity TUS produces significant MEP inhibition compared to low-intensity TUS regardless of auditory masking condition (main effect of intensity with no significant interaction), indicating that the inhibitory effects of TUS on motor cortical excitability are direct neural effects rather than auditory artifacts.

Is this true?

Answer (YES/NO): NO